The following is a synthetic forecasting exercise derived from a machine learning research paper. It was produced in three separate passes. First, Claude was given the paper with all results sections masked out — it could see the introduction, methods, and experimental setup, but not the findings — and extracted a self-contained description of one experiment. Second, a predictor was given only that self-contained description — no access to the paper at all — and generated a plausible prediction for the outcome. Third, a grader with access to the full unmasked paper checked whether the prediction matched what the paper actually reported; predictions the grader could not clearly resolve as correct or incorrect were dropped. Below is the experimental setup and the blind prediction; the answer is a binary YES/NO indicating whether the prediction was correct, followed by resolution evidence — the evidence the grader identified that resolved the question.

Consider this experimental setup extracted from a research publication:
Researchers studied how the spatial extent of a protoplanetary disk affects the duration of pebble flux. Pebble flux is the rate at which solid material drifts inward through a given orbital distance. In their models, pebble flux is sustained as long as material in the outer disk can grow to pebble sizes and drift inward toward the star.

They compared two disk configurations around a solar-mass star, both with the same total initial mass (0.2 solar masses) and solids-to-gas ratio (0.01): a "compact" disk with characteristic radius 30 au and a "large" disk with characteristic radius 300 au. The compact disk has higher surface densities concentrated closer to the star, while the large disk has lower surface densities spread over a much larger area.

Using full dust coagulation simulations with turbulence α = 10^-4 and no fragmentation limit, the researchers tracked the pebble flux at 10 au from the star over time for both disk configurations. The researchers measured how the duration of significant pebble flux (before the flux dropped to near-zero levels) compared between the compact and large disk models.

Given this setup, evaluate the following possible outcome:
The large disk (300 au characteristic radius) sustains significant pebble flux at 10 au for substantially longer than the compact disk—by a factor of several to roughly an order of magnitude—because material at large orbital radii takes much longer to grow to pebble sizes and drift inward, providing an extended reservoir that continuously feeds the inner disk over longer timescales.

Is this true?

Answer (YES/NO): YES